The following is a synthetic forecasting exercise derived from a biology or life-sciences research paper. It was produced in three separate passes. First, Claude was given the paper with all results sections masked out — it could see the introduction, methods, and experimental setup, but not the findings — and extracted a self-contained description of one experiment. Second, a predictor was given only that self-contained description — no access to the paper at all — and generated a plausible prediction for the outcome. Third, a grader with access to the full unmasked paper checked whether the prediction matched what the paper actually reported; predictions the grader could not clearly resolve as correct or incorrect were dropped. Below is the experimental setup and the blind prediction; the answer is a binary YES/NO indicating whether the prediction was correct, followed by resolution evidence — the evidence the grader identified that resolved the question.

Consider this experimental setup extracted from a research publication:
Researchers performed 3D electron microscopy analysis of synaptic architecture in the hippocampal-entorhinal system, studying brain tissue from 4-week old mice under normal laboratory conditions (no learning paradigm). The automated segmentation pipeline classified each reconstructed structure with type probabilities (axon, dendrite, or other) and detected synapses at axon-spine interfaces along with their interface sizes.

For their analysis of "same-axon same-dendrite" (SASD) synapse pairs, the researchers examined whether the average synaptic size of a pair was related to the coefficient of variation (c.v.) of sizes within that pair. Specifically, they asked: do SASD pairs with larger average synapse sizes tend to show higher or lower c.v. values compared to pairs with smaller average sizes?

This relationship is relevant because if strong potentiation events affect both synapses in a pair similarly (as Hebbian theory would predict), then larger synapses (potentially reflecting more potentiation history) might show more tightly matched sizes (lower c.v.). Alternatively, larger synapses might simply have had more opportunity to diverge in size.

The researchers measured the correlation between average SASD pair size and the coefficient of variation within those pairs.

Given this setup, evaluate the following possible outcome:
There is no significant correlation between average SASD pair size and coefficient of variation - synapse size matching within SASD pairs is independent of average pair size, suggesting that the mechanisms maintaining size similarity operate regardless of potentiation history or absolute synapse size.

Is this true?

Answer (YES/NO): NO